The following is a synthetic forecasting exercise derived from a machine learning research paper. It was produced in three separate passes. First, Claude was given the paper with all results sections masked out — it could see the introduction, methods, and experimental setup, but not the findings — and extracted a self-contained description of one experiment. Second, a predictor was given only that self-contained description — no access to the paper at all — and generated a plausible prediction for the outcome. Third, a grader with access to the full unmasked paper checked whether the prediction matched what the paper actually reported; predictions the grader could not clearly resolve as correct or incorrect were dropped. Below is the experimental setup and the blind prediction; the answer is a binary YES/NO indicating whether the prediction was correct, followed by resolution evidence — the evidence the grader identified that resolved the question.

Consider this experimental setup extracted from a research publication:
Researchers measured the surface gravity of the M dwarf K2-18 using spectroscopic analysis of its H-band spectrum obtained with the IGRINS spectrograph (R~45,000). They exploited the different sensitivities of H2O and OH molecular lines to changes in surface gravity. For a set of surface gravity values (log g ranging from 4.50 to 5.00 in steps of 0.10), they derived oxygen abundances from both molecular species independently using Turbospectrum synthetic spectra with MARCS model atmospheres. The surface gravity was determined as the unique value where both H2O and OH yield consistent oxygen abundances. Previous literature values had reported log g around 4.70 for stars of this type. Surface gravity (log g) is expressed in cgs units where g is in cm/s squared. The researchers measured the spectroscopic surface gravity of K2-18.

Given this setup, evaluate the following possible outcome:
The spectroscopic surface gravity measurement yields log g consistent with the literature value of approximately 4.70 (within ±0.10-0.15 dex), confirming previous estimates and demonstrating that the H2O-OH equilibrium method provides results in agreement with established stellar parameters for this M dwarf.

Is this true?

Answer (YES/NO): NO